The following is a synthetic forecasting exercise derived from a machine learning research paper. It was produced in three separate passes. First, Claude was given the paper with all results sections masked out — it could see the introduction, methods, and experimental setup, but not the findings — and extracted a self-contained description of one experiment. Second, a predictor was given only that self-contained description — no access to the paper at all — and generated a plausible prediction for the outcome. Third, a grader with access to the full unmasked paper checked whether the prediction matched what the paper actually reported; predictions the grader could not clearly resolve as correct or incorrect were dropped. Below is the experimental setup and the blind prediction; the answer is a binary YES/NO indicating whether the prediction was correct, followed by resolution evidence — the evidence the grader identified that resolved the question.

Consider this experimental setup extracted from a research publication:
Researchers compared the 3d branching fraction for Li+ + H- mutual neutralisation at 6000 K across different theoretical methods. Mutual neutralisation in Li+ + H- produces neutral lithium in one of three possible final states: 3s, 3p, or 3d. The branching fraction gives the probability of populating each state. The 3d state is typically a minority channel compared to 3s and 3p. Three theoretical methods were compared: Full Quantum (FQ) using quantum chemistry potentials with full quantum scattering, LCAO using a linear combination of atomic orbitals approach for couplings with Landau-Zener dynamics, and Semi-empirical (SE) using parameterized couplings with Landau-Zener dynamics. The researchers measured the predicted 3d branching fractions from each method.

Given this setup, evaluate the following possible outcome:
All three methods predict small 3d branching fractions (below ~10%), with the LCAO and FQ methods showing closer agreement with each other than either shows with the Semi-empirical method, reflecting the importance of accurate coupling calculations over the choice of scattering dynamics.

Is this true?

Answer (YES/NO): NO